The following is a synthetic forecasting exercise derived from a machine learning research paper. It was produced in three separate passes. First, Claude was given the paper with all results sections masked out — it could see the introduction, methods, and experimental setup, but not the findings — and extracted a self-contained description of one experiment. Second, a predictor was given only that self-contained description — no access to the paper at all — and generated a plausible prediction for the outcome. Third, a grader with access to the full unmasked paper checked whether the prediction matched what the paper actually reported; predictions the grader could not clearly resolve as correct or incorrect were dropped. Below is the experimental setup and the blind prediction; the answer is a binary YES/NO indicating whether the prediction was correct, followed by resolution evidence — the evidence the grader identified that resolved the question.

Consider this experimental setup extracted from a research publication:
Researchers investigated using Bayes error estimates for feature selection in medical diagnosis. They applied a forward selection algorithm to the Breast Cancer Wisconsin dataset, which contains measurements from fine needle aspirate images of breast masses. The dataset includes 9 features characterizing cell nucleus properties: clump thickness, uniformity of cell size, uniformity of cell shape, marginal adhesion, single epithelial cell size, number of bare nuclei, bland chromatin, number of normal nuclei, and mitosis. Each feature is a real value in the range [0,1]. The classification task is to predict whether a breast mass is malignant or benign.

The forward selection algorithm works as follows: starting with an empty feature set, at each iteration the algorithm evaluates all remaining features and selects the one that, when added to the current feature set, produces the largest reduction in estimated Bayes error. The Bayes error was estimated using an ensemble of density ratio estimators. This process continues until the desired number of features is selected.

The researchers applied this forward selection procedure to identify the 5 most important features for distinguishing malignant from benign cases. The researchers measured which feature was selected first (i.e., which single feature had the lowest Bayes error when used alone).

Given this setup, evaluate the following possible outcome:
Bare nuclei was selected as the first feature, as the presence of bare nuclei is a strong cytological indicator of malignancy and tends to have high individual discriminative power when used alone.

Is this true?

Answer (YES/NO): NO